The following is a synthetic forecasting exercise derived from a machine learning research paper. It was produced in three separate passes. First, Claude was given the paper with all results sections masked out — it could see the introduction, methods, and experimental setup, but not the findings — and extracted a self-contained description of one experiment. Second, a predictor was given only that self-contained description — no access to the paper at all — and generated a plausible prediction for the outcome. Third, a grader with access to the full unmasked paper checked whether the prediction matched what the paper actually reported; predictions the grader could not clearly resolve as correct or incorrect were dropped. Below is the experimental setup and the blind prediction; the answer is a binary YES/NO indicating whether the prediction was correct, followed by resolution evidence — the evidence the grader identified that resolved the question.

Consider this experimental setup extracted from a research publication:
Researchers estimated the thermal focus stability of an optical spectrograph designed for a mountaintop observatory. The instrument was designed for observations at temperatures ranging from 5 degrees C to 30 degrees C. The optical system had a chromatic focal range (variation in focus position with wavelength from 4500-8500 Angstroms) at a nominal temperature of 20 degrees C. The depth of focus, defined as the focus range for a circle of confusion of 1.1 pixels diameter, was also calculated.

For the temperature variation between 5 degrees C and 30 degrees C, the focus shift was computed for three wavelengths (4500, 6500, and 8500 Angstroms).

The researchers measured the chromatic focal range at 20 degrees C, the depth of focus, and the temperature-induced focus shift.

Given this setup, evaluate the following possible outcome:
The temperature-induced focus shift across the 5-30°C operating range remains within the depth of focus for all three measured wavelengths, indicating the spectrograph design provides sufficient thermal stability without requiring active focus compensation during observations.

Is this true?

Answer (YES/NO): NO